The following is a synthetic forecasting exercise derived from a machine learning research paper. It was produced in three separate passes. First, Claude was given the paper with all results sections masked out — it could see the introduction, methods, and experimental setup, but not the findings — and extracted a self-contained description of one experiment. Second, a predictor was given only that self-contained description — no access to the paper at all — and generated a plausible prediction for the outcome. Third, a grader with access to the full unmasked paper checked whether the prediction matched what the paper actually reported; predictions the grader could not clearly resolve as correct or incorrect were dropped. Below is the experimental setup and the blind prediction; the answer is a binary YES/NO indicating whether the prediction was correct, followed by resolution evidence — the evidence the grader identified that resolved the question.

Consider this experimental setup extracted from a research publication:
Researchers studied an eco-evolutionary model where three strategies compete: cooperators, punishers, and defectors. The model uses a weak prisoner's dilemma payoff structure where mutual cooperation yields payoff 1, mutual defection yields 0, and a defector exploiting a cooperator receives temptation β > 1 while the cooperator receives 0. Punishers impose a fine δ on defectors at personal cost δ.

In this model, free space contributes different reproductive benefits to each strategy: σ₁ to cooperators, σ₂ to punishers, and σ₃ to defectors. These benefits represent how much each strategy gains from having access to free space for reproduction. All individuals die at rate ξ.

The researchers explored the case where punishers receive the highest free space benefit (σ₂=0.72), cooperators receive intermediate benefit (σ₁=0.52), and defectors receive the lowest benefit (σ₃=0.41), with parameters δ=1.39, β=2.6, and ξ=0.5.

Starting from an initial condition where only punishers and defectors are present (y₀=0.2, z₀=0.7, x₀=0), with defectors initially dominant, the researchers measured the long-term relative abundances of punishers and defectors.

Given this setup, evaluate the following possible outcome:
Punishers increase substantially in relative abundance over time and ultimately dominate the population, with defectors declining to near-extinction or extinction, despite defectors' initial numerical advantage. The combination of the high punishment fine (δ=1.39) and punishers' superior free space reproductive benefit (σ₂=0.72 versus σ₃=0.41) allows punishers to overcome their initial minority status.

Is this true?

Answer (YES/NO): NO